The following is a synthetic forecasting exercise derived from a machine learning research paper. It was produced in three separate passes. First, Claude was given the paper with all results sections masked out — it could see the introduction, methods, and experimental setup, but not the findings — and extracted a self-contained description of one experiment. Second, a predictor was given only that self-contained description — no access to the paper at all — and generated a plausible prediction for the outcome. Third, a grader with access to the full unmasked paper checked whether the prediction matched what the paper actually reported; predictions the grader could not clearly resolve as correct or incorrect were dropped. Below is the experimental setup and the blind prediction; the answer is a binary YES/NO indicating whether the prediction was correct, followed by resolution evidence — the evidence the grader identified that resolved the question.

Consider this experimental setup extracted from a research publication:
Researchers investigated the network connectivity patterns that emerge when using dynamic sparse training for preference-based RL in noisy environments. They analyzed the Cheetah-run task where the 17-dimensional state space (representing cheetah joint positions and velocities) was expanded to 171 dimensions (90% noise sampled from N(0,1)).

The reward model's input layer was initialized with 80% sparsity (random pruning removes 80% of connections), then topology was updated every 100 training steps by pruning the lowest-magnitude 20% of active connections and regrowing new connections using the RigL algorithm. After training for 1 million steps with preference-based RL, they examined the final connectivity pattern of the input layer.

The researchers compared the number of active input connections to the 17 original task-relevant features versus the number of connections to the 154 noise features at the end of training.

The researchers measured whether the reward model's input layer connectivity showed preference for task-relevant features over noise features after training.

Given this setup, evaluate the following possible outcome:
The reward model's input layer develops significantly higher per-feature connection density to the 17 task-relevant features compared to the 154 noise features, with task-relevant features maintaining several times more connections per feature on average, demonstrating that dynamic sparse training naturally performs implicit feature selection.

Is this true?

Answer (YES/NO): YES